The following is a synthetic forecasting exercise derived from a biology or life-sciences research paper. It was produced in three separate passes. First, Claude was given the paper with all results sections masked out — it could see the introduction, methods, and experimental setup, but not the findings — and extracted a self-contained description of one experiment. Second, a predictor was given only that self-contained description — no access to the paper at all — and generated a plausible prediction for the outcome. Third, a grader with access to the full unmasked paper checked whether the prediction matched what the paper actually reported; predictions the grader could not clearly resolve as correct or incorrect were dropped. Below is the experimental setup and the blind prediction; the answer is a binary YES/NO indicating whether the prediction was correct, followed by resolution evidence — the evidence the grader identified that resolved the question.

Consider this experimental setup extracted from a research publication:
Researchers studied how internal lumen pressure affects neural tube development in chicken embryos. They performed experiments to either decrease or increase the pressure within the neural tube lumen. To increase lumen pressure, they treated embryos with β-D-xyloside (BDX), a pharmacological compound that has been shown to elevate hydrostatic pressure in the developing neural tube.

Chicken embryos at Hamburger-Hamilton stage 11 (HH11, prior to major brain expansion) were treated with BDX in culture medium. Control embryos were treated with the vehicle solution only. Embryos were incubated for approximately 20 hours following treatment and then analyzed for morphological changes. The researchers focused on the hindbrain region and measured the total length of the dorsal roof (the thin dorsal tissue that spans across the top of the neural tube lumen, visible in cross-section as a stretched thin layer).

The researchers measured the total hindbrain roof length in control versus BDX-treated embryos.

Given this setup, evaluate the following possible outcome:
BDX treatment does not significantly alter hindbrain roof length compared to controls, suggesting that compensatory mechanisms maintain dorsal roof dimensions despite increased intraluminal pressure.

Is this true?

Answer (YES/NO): NO